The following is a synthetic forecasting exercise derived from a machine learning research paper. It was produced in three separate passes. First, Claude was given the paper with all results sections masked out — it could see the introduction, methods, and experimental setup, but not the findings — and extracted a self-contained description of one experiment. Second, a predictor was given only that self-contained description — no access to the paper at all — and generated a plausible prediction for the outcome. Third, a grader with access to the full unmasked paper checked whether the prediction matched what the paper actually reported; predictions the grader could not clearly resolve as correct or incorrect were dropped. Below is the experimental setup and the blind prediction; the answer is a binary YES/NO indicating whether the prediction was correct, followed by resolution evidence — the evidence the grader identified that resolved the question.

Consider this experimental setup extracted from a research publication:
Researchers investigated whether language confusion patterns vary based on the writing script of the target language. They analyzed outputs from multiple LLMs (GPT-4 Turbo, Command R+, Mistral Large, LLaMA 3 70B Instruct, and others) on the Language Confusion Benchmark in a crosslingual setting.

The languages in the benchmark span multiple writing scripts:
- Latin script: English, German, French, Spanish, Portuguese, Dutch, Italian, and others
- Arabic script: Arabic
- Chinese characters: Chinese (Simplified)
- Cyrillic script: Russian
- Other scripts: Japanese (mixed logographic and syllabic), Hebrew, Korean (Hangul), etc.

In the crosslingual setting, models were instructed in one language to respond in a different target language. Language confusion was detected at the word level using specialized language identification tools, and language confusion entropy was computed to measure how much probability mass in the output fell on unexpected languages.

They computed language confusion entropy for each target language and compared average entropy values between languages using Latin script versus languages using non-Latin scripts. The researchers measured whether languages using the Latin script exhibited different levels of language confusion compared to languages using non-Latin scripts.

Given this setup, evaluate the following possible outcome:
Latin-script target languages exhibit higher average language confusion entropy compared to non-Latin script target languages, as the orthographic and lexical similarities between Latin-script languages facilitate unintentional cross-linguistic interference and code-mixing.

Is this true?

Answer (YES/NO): NO